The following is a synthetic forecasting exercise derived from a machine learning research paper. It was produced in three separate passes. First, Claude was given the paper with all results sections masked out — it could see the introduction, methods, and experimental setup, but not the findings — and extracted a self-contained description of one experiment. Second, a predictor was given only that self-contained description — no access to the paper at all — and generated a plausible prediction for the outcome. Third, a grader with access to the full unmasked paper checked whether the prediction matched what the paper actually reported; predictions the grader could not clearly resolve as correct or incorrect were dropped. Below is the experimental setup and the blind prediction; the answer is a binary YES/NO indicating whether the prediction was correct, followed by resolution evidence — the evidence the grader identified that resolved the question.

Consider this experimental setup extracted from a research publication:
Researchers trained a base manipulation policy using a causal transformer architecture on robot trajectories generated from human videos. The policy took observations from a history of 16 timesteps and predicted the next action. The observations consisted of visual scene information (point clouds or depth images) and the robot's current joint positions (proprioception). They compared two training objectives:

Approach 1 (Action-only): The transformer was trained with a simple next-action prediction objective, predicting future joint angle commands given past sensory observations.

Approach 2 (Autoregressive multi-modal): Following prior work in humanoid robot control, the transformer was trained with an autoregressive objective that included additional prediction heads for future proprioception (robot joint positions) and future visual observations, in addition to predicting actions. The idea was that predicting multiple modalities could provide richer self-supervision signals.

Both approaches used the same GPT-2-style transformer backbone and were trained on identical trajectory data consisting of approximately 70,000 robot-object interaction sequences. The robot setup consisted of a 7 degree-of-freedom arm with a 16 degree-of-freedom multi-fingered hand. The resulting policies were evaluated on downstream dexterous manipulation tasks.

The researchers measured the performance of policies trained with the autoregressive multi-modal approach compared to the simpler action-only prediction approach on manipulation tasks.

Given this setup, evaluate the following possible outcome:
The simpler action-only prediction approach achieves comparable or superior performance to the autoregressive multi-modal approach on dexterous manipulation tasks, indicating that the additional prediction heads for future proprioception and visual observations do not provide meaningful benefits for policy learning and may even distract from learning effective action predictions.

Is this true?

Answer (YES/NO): YES